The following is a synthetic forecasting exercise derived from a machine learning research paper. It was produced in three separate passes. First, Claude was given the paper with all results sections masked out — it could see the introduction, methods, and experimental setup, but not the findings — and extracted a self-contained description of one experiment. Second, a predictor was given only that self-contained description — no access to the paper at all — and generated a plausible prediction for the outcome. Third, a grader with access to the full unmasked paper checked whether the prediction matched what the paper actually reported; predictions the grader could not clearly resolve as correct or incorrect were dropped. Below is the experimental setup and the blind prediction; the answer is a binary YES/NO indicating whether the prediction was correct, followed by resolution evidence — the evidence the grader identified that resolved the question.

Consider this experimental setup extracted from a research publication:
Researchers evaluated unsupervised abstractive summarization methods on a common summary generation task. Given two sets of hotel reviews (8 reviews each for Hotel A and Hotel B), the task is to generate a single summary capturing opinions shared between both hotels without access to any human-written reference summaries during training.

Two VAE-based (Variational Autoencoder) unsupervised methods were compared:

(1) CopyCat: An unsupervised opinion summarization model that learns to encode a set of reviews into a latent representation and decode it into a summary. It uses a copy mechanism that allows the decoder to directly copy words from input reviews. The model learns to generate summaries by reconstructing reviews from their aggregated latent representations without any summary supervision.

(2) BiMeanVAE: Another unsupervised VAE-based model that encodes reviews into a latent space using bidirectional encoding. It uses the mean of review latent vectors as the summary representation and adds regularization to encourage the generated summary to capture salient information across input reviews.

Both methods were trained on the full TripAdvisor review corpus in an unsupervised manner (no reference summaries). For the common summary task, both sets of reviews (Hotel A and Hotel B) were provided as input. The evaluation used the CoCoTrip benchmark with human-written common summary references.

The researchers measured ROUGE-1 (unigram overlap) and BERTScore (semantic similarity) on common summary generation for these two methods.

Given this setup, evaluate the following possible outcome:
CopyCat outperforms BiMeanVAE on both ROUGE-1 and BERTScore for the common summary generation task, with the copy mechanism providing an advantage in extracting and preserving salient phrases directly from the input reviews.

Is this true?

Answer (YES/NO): NO